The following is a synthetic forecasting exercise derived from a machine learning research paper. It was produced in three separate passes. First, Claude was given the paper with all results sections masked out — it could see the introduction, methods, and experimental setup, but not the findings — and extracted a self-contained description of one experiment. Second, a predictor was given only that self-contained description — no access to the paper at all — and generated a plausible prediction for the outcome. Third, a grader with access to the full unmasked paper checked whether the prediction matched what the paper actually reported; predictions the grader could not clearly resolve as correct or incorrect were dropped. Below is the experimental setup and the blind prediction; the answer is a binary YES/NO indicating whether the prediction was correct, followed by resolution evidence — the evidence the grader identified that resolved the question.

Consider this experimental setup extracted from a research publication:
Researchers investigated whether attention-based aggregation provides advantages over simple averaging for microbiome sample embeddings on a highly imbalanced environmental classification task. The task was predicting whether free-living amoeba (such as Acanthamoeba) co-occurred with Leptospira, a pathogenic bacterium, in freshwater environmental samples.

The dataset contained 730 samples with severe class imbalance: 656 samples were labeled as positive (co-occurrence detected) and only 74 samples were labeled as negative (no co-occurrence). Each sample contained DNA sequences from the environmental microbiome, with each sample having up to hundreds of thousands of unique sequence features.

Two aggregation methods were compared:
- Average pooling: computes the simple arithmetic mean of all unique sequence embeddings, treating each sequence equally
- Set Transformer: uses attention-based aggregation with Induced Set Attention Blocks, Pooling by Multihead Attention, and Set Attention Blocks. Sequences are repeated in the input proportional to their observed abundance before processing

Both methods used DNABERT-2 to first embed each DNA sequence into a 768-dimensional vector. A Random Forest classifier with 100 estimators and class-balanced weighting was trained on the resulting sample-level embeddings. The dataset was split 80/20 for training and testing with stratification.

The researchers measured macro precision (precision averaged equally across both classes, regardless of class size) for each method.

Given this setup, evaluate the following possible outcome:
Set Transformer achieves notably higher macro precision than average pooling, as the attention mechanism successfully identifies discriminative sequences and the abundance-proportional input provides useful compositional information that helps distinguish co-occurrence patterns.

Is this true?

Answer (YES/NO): YES